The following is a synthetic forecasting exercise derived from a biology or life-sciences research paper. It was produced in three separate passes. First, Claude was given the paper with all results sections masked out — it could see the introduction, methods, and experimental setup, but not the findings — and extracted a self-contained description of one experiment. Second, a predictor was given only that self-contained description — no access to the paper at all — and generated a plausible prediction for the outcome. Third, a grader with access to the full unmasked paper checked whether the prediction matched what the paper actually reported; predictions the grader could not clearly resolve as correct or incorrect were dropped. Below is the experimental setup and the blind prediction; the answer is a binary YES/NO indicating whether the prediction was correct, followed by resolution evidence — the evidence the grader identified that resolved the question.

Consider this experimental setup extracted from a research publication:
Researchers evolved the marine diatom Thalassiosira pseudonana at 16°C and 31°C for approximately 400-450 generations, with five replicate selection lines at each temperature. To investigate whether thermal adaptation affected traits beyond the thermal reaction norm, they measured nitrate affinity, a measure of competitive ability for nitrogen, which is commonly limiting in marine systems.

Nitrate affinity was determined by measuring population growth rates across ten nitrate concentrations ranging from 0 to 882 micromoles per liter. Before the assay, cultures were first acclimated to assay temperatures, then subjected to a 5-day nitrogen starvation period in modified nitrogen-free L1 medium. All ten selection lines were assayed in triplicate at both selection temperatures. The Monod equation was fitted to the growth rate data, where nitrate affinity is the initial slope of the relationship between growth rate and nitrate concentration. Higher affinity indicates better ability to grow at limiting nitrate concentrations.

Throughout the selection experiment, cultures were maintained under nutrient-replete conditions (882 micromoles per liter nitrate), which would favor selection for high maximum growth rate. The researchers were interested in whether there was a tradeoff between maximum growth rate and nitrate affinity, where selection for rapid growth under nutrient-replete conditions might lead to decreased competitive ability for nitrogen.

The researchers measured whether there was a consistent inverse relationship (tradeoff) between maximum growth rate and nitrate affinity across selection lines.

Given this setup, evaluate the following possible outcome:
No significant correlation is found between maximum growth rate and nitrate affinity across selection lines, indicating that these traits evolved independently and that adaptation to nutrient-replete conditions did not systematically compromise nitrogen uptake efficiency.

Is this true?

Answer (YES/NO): NO